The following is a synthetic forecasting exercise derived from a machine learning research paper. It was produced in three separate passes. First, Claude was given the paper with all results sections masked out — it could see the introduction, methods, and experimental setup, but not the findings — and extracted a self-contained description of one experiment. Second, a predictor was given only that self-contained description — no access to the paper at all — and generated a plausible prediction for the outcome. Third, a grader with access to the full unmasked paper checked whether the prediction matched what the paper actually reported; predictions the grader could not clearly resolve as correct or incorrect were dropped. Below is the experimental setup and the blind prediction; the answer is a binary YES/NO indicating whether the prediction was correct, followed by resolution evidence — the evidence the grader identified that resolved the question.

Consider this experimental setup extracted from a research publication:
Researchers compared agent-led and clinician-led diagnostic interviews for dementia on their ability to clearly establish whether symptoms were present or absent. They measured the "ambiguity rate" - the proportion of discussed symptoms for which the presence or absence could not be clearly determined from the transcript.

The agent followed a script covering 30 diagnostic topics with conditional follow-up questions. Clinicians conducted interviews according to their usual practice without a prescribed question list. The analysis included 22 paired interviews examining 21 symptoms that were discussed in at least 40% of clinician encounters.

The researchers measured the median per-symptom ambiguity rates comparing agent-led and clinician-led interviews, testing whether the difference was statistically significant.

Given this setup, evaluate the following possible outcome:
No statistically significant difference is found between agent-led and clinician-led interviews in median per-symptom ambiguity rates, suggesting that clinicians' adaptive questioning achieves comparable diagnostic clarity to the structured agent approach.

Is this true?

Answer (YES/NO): YES